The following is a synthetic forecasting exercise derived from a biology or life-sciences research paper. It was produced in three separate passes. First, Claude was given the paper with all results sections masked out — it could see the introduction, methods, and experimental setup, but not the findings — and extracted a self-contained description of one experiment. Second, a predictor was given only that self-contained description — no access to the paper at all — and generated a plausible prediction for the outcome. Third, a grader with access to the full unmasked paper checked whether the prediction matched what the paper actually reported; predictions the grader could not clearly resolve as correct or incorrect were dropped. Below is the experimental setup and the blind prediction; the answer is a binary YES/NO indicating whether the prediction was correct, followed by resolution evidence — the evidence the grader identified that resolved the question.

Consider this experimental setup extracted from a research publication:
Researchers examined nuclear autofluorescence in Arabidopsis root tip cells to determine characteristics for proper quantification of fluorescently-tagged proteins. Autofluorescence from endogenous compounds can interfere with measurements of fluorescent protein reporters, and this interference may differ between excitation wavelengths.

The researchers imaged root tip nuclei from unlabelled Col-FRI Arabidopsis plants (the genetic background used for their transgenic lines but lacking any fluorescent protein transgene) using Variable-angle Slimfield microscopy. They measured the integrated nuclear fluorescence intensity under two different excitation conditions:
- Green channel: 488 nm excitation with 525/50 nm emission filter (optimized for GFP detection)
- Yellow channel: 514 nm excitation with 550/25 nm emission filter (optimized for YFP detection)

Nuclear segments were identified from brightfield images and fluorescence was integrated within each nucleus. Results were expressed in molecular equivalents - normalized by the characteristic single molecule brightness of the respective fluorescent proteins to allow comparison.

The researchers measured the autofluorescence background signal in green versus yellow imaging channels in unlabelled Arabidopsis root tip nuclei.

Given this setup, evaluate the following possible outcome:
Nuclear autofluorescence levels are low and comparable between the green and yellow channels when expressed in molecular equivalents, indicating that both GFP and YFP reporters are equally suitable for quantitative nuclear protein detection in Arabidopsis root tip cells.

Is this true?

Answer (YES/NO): NO